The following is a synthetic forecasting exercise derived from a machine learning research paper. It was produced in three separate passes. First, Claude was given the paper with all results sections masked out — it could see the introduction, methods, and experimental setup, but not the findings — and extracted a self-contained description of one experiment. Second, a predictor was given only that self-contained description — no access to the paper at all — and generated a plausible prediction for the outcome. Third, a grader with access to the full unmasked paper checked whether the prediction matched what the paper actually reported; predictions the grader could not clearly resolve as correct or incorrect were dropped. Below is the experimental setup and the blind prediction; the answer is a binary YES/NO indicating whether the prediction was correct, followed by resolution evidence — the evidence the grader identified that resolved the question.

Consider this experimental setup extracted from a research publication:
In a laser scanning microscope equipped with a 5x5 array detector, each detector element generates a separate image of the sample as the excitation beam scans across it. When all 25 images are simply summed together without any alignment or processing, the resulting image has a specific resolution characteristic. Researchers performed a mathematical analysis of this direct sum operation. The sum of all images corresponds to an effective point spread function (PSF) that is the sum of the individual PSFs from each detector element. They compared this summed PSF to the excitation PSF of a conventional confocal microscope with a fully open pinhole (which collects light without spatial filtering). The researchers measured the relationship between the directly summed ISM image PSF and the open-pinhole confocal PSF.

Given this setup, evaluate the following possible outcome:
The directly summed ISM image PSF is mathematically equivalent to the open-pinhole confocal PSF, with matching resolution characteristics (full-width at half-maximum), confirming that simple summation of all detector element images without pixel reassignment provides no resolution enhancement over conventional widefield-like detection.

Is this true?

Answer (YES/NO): YES